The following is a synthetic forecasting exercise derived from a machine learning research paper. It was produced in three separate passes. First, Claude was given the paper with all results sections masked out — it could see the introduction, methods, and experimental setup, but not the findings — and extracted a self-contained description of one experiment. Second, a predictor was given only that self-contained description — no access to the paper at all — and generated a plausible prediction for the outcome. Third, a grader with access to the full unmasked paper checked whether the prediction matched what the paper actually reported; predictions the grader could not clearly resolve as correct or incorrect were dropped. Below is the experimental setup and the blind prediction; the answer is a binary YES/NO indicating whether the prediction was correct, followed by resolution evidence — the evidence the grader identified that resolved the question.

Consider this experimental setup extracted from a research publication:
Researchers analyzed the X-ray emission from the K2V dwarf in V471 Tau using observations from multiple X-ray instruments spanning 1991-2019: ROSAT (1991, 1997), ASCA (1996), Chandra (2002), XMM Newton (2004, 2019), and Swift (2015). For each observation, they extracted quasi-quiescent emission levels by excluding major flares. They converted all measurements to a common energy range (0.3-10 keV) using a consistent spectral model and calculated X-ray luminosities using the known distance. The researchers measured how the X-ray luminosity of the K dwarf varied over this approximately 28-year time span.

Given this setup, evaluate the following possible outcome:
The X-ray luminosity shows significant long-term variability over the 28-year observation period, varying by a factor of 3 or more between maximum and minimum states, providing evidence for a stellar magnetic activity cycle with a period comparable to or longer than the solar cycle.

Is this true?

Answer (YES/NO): NO